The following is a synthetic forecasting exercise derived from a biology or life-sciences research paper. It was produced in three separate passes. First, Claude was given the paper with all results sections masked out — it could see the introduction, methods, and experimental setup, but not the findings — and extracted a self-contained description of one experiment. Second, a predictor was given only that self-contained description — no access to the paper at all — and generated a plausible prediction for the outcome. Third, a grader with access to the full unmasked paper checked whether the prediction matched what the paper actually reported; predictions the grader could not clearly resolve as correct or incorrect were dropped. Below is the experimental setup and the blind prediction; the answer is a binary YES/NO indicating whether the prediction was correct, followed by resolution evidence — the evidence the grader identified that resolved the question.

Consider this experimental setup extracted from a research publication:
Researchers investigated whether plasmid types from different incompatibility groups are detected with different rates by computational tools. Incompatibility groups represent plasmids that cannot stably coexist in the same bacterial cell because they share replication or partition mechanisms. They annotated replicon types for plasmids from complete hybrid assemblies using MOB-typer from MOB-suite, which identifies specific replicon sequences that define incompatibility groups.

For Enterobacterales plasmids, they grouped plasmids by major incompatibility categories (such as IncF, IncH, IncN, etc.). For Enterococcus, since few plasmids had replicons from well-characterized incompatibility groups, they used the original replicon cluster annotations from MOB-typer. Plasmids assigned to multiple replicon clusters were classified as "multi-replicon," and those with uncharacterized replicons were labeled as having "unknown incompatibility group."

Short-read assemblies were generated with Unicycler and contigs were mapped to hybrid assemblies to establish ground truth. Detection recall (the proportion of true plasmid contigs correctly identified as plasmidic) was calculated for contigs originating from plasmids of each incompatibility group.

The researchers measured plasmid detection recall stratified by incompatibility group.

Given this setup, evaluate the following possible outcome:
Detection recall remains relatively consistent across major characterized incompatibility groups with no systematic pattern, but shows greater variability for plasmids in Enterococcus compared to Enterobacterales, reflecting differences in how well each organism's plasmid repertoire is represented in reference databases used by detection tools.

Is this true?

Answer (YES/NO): NO